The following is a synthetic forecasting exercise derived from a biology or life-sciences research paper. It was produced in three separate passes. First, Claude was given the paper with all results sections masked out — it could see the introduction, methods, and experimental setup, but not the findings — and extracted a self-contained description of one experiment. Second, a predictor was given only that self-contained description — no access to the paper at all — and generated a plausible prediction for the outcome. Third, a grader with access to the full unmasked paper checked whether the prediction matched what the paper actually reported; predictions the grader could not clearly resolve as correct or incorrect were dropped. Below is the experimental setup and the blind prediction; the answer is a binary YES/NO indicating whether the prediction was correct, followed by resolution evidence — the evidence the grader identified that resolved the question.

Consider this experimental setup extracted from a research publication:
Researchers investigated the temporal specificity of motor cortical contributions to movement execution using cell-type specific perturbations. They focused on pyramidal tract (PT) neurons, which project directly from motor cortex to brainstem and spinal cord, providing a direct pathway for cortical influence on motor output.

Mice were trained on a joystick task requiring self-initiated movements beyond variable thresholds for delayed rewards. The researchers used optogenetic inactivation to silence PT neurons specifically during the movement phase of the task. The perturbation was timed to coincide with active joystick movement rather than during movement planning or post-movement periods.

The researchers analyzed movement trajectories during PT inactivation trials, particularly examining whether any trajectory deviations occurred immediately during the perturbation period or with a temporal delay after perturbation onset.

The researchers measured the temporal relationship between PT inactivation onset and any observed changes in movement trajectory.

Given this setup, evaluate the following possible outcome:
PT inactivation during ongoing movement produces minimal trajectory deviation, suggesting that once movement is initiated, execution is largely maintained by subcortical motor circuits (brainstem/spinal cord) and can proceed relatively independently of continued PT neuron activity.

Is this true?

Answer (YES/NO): NO